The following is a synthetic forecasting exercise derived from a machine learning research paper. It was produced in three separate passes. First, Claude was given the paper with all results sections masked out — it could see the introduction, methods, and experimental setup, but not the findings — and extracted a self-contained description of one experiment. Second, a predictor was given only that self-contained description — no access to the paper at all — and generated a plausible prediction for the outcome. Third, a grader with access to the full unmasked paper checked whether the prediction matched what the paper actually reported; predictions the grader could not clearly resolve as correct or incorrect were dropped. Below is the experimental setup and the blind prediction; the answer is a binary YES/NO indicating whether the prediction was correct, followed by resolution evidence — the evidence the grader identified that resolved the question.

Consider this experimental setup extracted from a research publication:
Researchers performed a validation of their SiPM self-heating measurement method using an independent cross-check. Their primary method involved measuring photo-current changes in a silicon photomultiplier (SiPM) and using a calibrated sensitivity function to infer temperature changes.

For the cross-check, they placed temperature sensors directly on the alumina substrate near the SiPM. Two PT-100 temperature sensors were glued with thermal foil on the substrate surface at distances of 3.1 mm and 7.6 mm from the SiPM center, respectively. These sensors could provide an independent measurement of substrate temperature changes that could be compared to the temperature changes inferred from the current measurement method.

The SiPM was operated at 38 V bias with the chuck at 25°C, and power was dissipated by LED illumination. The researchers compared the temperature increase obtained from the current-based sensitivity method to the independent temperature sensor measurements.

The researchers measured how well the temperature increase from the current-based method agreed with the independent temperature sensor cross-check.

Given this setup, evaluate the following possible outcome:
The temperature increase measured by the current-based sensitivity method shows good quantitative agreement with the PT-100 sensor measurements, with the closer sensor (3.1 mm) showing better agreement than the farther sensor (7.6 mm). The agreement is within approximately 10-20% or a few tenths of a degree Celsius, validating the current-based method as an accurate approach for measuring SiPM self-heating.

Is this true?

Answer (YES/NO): NO